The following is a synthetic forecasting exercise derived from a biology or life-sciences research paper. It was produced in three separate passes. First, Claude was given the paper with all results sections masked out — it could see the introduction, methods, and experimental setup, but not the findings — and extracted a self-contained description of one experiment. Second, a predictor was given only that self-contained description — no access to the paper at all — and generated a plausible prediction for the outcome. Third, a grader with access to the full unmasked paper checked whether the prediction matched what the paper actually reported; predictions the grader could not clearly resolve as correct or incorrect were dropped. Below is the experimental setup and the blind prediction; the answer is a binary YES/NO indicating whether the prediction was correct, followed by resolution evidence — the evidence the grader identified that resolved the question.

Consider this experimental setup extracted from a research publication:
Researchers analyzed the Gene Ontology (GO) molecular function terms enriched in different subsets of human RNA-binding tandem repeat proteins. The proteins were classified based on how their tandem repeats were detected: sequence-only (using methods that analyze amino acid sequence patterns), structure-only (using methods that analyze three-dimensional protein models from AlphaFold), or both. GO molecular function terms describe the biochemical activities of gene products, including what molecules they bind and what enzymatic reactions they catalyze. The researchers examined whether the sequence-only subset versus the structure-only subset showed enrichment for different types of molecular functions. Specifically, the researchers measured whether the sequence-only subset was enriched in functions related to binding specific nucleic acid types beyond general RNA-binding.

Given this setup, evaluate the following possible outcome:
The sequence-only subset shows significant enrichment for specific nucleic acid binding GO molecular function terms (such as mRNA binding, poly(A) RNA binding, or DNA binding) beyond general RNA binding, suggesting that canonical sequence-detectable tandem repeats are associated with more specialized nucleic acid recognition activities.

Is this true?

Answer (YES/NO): YES